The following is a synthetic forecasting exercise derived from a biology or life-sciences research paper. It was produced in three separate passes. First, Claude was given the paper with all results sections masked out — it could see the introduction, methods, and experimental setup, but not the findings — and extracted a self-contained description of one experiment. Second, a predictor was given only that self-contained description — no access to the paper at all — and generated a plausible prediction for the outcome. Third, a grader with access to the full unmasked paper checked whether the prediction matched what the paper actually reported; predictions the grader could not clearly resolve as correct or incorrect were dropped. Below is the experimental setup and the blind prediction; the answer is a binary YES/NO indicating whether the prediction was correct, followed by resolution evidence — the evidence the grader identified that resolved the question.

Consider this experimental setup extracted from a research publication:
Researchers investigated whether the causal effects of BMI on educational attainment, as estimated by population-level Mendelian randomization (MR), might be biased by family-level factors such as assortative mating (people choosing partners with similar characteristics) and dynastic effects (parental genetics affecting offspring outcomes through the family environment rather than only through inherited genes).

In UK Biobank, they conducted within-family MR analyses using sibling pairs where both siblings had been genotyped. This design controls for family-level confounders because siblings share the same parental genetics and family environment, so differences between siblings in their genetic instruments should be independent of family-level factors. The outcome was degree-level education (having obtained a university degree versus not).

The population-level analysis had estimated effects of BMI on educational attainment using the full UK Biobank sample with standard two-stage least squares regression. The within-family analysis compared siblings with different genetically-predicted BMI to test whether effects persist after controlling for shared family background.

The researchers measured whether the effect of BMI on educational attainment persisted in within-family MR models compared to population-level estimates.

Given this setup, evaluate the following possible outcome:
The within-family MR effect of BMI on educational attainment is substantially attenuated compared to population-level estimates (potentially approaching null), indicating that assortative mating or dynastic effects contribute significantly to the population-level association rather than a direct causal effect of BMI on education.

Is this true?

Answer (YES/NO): YES